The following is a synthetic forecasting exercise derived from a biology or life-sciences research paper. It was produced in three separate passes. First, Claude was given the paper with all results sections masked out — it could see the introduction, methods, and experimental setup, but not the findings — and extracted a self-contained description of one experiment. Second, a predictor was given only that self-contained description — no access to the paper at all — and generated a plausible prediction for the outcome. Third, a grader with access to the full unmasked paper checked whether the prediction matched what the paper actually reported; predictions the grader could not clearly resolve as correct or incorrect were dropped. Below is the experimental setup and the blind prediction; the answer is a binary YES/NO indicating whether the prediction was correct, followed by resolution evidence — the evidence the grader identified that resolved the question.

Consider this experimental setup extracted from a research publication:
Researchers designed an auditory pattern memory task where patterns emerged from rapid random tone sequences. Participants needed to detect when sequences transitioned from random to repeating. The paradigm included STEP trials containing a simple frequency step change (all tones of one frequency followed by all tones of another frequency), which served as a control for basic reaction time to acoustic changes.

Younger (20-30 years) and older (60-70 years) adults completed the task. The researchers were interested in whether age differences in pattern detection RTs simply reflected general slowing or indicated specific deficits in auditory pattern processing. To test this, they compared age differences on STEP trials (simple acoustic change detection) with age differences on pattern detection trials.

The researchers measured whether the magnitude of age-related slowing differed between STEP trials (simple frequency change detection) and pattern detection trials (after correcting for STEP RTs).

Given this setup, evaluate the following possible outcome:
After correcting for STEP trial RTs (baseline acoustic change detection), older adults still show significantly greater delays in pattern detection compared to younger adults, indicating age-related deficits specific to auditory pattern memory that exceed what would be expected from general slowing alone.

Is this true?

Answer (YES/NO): YES